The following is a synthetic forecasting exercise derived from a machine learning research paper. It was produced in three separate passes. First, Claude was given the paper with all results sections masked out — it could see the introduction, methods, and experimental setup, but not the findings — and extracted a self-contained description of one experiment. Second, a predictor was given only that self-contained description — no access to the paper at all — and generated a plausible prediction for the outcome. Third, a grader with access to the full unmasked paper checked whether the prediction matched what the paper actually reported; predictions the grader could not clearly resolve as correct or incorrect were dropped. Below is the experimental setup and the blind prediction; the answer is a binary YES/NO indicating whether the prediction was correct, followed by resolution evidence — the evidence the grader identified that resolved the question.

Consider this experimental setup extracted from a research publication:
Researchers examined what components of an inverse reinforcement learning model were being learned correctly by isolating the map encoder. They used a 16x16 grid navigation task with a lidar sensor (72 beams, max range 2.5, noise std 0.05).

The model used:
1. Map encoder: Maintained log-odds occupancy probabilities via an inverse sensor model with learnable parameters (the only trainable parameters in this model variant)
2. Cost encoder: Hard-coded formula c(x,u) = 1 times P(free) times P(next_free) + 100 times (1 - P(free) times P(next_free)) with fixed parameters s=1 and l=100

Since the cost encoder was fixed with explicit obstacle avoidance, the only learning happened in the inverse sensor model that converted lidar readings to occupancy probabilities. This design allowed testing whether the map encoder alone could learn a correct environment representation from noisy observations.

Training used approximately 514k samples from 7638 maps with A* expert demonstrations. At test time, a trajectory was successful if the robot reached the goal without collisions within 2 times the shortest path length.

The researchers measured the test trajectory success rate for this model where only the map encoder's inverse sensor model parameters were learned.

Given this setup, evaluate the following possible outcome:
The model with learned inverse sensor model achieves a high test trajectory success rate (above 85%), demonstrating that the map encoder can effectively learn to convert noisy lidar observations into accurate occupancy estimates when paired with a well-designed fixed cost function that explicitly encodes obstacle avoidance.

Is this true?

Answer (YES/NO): YES